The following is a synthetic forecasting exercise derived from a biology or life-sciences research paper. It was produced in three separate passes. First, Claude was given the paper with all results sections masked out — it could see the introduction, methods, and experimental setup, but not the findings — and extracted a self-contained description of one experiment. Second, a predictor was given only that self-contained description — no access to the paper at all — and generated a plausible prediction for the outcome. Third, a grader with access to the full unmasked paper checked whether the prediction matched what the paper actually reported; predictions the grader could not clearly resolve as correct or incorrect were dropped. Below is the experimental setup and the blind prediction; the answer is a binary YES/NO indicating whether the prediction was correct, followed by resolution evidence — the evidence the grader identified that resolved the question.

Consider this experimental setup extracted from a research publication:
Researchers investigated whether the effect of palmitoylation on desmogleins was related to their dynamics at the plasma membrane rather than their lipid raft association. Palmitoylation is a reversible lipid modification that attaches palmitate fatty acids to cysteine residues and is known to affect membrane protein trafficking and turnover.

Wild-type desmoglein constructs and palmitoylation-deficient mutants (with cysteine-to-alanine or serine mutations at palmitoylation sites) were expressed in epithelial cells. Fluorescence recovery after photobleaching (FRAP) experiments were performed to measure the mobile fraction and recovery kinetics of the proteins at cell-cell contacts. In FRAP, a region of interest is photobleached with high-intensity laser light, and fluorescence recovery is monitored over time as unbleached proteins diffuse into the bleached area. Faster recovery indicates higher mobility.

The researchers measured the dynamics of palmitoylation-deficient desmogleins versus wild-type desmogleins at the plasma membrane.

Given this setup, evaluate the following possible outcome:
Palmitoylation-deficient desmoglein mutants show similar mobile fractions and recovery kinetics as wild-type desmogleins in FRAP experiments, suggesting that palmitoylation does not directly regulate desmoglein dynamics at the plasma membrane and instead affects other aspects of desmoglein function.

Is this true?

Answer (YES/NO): NO